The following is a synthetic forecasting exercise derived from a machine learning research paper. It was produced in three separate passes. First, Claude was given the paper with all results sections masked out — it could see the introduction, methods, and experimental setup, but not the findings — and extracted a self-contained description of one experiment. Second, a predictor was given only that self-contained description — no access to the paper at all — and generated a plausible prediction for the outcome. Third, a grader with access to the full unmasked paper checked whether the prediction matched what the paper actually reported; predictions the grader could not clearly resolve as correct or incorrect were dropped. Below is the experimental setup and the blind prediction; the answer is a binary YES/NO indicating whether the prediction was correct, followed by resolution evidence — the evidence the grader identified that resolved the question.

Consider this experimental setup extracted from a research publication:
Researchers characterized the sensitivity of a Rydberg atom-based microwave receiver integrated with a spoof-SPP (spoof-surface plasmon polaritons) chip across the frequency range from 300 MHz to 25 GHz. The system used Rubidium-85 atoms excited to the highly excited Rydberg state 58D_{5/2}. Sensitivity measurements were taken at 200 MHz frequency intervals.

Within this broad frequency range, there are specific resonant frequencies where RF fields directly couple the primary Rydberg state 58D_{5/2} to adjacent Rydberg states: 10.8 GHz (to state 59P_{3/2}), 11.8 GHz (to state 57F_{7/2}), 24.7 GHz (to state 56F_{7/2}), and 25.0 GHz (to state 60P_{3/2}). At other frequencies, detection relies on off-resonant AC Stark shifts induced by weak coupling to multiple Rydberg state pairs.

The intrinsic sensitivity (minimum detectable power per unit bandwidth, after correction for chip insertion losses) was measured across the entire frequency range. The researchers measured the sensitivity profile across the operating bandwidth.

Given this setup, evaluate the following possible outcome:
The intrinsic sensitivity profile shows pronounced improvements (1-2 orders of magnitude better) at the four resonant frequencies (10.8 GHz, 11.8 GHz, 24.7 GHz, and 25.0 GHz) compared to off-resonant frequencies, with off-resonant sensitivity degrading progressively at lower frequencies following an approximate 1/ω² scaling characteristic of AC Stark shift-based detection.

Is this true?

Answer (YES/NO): NO